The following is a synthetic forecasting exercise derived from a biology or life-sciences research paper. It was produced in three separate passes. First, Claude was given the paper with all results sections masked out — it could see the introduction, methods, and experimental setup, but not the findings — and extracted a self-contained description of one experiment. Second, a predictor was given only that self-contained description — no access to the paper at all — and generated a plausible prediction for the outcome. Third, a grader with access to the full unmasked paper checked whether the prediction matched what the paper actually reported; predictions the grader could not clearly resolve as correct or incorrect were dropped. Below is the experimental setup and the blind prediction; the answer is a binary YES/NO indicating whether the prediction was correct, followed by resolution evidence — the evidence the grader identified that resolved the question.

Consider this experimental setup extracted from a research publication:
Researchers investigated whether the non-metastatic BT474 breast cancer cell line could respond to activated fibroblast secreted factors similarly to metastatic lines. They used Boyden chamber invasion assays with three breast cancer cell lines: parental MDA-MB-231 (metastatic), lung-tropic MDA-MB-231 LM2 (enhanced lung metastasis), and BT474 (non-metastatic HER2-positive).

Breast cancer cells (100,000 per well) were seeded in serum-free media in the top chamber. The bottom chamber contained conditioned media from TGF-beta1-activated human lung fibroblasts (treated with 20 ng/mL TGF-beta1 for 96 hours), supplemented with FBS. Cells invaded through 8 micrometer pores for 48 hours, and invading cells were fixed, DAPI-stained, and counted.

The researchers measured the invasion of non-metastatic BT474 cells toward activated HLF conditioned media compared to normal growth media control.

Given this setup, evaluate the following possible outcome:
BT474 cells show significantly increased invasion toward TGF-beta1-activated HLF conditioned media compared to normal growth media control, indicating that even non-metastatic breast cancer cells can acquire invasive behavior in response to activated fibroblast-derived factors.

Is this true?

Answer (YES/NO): NO